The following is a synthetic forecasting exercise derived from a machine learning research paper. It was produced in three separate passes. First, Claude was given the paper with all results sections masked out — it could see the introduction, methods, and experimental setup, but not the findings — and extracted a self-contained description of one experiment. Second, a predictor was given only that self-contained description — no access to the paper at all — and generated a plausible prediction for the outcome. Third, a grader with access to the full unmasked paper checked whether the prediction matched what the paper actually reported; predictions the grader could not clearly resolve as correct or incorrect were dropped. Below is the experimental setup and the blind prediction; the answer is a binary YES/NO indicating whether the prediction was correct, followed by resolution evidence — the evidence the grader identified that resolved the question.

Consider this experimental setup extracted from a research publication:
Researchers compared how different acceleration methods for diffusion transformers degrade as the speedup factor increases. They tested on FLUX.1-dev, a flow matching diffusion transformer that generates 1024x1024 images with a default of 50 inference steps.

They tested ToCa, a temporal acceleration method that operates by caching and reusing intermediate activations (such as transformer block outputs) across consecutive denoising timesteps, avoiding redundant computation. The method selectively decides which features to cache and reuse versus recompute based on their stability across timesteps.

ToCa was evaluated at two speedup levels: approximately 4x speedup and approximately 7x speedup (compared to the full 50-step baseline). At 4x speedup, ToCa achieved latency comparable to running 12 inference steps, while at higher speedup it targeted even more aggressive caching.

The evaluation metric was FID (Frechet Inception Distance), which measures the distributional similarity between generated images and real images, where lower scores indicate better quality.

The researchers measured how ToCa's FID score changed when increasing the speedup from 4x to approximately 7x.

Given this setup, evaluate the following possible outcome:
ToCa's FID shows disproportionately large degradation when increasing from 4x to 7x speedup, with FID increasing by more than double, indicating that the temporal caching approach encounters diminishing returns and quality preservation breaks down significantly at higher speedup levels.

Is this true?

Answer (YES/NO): YES